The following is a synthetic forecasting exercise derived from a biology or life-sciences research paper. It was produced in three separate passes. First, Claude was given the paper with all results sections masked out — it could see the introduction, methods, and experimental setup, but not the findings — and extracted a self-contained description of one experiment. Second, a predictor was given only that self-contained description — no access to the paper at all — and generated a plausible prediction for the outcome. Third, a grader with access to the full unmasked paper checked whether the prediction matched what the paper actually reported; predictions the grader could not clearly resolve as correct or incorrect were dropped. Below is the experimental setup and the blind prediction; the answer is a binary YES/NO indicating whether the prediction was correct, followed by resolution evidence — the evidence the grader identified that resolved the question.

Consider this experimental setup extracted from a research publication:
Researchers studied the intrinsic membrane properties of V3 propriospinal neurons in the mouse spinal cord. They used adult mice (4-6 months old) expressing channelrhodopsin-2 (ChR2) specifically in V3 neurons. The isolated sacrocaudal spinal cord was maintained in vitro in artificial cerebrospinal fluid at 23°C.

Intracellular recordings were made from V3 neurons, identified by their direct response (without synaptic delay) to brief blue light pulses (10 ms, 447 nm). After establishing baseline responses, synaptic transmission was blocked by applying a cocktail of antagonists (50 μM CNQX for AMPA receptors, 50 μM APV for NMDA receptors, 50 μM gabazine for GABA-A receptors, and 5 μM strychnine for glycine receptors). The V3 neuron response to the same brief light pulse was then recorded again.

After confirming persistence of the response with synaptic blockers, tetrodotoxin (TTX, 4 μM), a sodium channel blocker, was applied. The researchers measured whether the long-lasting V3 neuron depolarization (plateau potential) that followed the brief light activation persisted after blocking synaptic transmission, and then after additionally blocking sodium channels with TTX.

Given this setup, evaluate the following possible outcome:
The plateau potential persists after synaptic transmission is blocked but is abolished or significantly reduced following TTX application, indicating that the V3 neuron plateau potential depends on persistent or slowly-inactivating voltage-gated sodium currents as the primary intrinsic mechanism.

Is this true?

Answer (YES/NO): YES